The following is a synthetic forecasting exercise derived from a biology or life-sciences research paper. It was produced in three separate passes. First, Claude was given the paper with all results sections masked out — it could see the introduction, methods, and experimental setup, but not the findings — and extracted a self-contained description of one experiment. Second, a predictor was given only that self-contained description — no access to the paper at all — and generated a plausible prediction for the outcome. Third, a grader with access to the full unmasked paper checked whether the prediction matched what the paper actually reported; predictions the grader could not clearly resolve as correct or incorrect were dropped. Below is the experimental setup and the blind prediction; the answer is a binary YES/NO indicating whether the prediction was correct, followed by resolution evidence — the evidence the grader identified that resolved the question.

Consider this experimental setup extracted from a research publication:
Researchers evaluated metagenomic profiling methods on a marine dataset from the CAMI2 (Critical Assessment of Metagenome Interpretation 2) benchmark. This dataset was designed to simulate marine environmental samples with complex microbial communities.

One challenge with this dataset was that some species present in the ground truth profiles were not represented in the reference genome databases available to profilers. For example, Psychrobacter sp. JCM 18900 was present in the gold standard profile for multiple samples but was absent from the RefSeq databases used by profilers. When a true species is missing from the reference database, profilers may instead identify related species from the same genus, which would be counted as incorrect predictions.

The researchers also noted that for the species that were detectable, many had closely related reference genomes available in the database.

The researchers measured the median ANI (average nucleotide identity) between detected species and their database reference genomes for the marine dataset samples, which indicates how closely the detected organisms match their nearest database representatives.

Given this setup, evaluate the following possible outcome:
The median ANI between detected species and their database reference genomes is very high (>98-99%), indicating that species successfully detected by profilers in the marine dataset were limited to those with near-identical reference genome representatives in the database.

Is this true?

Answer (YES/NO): YES